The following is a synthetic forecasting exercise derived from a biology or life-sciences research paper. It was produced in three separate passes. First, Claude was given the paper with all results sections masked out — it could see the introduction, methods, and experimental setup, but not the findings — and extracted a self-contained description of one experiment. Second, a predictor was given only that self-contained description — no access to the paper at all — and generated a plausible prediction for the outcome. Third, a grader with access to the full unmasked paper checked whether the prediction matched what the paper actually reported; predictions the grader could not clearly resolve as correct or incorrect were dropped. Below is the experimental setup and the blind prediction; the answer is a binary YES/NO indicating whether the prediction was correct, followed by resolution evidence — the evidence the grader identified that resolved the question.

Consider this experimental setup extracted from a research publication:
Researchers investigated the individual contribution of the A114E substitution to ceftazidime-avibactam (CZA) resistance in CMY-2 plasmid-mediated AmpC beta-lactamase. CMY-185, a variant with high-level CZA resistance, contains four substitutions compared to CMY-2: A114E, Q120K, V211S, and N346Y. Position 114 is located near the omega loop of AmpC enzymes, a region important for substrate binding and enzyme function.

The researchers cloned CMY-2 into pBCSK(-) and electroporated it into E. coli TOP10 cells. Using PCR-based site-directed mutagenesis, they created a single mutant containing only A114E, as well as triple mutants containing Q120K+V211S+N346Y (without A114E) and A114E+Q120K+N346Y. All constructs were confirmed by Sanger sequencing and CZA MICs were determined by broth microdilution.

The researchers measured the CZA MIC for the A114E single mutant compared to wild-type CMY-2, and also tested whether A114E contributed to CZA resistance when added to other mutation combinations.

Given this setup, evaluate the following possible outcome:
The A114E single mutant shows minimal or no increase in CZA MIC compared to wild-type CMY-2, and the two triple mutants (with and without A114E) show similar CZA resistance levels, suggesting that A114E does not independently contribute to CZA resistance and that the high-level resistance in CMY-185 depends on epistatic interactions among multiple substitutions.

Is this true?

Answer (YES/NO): YES